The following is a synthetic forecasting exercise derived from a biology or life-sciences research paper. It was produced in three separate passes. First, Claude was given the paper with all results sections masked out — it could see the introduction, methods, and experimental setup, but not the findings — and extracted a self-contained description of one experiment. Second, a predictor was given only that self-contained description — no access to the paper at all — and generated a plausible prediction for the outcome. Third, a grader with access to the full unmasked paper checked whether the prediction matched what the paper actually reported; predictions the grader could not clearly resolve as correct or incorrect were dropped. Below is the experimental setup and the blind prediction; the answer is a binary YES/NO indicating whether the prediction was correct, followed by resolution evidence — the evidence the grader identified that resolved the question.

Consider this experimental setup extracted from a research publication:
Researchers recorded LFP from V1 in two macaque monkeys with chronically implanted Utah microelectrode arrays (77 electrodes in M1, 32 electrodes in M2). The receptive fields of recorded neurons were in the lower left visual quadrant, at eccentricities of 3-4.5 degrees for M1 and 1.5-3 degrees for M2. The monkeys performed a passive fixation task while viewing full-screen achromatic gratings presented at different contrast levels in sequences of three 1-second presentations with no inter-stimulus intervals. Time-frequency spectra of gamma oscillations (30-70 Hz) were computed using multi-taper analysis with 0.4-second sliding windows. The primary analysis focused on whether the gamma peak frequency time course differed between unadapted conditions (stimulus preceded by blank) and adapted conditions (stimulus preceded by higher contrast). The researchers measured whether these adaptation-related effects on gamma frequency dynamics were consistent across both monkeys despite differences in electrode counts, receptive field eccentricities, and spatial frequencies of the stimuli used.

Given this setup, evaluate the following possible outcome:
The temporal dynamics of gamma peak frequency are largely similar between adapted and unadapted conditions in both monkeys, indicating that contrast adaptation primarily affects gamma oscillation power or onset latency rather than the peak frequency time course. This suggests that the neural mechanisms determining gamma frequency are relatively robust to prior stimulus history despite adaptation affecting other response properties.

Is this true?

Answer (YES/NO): NO